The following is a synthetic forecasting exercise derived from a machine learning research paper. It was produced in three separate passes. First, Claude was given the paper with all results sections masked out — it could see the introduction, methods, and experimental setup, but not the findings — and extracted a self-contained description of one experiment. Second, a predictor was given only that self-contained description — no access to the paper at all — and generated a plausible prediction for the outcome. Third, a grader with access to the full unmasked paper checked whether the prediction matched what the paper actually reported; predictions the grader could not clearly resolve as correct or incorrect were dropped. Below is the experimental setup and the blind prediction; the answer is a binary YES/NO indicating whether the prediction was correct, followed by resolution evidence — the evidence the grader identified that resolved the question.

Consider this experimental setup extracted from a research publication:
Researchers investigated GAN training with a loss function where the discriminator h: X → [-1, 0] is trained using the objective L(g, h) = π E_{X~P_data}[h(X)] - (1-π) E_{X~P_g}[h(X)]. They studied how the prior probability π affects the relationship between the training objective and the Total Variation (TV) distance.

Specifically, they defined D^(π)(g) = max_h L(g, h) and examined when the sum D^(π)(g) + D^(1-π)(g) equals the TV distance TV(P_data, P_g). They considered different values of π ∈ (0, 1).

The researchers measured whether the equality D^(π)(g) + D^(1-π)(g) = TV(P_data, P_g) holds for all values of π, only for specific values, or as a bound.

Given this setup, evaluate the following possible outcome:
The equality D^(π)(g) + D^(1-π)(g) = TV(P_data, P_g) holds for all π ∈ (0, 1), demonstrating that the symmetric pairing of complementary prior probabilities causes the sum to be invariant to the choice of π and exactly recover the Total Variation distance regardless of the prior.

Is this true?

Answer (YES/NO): NO